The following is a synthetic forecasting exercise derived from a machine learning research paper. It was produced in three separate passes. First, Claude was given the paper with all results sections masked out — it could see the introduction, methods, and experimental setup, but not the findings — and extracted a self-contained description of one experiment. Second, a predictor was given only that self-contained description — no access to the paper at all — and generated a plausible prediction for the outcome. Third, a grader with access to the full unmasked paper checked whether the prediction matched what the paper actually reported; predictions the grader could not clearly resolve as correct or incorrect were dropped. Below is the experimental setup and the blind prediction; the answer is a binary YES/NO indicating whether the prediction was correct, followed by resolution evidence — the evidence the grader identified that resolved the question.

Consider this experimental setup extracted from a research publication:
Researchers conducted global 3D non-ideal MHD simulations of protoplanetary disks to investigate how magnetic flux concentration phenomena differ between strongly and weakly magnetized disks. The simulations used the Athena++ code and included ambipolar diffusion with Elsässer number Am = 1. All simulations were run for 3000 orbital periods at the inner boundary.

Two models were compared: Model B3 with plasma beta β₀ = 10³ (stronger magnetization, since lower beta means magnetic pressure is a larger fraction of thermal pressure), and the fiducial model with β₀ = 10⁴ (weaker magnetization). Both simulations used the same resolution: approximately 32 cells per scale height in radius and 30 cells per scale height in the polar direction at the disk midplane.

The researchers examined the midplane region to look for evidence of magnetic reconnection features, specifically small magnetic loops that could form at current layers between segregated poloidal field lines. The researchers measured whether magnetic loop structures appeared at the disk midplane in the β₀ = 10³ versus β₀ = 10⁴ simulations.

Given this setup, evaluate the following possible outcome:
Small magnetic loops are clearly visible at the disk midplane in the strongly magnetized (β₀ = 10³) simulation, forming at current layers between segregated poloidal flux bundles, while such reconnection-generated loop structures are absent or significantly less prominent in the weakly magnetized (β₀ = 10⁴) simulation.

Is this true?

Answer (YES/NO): YES